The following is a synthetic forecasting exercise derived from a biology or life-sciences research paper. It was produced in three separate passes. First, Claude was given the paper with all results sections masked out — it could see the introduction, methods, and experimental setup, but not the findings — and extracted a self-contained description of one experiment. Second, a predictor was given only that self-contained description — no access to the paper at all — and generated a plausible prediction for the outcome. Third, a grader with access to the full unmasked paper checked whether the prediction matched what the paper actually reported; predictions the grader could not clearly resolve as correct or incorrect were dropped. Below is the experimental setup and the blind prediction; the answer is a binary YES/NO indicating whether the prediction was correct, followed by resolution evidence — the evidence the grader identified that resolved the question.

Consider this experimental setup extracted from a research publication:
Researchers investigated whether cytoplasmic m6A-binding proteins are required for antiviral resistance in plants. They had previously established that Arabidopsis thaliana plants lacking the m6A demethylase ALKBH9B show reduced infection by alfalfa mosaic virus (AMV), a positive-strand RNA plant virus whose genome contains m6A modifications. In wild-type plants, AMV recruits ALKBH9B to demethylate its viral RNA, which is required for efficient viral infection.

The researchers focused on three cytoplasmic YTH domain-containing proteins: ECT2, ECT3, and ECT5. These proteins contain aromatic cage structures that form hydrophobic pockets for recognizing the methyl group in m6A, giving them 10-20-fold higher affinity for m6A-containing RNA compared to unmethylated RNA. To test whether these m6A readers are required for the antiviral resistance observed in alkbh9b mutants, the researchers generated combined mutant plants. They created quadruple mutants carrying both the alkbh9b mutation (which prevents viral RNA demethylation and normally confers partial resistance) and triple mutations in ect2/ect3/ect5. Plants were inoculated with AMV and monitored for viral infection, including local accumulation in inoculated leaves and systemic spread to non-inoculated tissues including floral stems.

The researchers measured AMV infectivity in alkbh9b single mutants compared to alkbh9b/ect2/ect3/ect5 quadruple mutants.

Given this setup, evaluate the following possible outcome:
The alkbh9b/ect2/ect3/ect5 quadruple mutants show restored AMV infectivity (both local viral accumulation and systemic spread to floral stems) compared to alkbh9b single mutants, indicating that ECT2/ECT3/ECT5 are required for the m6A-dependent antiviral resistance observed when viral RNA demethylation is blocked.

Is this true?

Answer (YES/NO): NO